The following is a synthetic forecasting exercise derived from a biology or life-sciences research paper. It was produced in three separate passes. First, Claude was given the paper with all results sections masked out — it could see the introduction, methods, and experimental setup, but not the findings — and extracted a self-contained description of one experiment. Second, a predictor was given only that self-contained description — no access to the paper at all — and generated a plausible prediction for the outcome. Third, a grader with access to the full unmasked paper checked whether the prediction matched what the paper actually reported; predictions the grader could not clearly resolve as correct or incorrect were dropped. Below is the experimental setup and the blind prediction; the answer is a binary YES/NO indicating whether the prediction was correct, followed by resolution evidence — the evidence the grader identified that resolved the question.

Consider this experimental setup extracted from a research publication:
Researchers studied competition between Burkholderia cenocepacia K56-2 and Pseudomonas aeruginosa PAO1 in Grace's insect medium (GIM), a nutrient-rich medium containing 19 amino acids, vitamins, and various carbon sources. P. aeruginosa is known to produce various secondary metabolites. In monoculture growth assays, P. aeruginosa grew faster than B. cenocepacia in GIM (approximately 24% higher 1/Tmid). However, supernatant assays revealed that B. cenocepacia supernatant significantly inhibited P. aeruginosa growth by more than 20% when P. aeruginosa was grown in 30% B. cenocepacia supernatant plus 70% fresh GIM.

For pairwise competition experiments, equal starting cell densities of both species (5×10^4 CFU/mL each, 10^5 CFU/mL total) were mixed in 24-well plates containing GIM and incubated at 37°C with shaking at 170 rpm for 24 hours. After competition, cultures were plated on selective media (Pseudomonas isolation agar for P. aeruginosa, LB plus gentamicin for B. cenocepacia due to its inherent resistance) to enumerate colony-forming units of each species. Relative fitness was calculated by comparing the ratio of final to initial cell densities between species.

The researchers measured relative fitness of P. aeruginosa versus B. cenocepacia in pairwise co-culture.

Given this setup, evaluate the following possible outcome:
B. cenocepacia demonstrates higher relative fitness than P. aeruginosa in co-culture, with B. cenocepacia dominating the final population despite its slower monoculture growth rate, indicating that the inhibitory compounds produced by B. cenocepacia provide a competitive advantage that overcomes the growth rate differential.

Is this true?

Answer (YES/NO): NO